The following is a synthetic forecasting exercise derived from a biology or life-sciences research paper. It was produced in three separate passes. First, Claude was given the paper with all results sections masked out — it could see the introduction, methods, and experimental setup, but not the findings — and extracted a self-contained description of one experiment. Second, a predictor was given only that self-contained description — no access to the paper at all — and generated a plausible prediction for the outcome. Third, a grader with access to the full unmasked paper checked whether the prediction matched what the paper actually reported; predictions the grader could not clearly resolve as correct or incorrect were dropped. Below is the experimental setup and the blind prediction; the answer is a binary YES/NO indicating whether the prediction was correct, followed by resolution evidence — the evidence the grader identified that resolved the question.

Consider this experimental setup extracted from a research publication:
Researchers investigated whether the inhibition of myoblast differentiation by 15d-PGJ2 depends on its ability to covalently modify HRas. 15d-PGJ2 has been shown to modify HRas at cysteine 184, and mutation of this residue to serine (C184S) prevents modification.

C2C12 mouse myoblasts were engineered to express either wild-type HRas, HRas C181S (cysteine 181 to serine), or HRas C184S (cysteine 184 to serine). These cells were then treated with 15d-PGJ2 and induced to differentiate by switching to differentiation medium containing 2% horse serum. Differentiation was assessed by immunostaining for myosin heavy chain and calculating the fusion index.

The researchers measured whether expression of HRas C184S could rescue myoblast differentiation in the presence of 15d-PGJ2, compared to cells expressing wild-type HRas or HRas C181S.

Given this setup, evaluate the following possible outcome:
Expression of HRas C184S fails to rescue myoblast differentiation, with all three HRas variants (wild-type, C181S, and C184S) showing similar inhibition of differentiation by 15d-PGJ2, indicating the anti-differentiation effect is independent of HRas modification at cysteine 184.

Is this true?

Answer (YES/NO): NO